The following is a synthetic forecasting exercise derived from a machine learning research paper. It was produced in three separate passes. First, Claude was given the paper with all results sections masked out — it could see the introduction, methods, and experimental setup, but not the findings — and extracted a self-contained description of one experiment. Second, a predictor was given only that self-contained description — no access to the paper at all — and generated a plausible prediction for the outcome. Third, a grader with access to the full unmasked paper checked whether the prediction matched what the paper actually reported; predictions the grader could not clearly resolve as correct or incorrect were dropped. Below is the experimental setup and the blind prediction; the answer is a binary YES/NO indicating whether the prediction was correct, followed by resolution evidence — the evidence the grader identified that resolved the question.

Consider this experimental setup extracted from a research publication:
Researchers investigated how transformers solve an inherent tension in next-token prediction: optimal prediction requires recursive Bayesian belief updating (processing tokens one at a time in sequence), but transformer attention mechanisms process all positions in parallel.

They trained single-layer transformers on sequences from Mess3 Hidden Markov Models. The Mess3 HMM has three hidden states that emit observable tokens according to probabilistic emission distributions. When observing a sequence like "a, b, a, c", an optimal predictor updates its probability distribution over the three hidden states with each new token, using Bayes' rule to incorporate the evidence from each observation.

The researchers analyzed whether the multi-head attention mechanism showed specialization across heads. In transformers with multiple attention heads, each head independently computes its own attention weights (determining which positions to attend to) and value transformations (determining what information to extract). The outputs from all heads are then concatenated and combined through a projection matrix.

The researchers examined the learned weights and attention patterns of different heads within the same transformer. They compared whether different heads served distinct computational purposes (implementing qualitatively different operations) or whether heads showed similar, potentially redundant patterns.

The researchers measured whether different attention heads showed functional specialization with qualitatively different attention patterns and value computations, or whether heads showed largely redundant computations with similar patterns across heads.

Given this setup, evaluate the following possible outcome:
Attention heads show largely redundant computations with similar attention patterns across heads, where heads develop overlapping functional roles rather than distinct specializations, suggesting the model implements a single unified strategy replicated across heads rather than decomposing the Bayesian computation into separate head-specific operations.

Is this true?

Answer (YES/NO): NO